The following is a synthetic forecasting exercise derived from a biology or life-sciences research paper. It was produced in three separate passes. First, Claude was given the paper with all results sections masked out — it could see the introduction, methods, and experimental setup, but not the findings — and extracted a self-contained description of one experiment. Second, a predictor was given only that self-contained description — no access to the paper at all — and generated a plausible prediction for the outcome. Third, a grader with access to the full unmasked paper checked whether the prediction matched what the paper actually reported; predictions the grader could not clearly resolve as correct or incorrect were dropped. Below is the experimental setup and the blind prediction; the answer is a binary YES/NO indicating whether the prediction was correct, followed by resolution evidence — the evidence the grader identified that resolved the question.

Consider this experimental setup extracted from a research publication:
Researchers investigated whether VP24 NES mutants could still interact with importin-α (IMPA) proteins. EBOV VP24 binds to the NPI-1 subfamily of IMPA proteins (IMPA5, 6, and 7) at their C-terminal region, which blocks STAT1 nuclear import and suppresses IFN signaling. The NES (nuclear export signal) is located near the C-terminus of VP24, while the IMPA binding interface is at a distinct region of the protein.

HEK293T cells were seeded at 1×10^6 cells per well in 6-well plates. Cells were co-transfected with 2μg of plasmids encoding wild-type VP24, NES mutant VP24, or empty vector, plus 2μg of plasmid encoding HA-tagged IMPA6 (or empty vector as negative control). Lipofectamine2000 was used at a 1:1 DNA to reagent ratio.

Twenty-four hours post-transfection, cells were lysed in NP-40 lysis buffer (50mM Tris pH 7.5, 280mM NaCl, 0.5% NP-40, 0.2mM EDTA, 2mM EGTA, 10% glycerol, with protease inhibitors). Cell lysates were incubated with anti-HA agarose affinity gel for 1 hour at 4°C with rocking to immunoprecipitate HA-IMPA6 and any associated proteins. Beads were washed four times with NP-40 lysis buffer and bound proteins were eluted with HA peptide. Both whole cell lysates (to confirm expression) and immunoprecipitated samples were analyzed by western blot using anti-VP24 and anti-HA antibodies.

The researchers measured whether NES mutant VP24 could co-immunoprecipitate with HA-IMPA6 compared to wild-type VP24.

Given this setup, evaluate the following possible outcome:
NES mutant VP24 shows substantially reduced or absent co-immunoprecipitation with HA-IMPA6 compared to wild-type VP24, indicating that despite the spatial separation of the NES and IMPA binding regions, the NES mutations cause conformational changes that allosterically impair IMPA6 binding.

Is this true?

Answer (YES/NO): NO